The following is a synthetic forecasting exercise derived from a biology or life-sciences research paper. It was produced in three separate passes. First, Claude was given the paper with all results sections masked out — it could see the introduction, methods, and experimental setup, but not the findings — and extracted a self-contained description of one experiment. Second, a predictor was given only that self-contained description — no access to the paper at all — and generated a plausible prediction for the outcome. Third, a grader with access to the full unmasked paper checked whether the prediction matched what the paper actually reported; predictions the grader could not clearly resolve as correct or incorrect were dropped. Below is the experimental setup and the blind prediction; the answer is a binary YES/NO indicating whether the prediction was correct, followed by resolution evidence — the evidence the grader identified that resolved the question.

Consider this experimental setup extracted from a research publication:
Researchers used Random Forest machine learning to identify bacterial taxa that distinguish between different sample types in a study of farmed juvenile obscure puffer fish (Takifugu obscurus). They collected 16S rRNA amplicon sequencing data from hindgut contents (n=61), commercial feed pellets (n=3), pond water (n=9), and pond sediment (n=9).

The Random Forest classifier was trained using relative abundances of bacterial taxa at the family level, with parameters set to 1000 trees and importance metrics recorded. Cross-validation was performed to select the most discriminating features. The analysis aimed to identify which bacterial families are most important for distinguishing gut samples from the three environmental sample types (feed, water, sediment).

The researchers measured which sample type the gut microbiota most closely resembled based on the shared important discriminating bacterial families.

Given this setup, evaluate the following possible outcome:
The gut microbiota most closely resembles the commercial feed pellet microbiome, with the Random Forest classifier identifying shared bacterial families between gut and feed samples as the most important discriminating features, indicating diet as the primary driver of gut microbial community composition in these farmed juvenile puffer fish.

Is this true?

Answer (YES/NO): NO